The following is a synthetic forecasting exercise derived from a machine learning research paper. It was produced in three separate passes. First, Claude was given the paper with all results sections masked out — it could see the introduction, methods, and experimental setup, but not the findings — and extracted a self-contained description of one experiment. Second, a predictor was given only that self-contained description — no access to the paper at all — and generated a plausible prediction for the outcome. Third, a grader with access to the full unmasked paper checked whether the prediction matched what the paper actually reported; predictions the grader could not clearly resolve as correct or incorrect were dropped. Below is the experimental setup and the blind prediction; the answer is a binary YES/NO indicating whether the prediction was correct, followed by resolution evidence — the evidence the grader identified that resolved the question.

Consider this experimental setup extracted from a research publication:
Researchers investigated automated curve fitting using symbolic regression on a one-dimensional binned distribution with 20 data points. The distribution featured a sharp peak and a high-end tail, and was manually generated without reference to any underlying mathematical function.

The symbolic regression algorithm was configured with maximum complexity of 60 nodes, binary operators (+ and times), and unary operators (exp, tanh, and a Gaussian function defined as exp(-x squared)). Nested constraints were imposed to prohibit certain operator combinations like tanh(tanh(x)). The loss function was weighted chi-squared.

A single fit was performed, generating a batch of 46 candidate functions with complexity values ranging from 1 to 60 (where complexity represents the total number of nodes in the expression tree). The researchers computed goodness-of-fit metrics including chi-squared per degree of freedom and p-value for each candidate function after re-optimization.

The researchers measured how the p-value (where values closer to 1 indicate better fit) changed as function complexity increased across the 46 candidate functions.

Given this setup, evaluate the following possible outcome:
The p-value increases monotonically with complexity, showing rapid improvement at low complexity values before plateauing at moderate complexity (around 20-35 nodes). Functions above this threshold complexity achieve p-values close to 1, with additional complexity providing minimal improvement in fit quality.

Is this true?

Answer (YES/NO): NO